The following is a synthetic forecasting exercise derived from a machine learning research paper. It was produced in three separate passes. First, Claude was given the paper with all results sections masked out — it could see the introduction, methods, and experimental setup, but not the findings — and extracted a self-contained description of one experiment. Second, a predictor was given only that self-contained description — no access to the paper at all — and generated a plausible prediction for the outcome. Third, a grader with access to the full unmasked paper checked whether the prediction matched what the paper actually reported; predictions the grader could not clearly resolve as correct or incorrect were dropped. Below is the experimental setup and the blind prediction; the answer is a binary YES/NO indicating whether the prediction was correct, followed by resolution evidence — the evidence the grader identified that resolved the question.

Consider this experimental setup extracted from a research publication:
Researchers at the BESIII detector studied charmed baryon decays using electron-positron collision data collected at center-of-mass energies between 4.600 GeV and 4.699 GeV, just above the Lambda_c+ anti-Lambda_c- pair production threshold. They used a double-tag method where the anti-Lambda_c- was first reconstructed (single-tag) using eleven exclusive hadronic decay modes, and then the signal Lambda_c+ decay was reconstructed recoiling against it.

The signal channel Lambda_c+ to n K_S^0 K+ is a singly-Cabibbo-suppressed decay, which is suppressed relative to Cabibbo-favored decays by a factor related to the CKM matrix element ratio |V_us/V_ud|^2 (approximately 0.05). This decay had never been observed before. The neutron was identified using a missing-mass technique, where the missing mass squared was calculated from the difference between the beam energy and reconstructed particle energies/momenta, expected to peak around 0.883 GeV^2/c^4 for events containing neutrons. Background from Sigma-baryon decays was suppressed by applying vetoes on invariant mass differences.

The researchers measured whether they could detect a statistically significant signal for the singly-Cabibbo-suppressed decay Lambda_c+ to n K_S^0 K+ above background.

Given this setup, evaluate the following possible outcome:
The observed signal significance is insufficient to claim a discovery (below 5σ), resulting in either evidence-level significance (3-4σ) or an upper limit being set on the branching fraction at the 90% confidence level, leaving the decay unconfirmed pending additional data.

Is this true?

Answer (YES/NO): YES